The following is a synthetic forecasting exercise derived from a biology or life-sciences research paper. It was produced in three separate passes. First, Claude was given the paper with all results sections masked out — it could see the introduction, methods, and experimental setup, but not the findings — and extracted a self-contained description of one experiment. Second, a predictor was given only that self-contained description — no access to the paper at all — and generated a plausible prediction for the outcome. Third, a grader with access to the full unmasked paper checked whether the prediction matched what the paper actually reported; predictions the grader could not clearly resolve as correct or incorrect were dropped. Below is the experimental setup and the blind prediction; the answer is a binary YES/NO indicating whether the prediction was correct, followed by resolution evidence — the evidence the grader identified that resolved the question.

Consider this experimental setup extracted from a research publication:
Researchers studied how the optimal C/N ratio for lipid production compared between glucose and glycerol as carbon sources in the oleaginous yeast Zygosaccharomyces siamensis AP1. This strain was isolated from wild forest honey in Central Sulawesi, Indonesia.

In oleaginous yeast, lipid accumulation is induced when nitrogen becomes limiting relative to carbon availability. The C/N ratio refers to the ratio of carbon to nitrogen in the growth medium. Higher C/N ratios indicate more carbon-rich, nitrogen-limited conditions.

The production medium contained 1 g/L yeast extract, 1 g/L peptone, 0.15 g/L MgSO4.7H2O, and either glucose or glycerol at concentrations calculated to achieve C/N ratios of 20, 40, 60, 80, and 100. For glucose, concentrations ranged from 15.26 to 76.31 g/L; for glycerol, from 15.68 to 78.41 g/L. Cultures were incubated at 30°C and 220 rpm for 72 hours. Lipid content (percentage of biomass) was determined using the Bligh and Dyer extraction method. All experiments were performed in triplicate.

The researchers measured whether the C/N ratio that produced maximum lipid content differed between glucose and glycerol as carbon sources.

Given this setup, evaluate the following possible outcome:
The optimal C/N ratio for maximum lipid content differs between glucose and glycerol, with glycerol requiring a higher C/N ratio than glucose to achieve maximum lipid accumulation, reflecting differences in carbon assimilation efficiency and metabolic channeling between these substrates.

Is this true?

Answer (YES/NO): NO